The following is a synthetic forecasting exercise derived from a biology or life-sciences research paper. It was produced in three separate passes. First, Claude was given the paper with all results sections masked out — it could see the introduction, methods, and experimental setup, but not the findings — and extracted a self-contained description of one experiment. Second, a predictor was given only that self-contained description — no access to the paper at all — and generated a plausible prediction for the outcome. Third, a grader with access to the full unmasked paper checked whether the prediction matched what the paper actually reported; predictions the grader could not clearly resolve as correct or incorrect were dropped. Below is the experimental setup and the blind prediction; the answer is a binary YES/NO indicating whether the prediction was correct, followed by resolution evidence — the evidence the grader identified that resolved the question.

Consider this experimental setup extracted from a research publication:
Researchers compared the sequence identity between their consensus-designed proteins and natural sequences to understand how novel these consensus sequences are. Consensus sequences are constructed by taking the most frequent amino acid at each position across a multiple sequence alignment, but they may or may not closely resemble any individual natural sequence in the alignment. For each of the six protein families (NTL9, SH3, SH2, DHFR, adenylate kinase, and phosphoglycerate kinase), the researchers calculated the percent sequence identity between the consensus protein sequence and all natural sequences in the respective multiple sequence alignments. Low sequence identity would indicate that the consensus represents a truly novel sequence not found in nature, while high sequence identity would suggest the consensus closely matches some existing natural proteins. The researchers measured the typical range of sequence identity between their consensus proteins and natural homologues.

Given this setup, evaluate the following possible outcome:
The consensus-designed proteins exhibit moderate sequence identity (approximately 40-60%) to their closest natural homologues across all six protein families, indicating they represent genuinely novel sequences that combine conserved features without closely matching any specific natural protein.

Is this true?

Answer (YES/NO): NO